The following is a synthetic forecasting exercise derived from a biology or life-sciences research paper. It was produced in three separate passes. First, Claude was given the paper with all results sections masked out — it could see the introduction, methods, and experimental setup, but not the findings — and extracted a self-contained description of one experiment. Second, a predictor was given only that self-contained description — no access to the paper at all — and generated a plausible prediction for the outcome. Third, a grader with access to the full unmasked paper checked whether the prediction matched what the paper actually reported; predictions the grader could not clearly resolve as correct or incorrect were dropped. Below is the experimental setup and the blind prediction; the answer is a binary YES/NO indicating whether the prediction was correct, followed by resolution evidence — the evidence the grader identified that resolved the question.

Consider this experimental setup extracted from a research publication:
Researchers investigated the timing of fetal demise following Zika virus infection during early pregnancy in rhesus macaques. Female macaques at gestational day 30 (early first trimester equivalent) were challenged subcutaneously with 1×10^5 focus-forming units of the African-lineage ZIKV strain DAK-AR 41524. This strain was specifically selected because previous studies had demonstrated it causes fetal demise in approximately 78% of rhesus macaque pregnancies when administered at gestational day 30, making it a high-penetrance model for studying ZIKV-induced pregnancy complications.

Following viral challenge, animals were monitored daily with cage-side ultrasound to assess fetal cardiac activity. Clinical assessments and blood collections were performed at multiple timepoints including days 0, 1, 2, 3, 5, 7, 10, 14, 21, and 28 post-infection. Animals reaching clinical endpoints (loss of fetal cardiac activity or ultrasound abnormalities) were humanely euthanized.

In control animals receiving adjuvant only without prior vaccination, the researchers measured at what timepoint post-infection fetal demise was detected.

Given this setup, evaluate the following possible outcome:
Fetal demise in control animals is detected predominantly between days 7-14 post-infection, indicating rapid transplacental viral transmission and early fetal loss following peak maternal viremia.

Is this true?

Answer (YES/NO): NO